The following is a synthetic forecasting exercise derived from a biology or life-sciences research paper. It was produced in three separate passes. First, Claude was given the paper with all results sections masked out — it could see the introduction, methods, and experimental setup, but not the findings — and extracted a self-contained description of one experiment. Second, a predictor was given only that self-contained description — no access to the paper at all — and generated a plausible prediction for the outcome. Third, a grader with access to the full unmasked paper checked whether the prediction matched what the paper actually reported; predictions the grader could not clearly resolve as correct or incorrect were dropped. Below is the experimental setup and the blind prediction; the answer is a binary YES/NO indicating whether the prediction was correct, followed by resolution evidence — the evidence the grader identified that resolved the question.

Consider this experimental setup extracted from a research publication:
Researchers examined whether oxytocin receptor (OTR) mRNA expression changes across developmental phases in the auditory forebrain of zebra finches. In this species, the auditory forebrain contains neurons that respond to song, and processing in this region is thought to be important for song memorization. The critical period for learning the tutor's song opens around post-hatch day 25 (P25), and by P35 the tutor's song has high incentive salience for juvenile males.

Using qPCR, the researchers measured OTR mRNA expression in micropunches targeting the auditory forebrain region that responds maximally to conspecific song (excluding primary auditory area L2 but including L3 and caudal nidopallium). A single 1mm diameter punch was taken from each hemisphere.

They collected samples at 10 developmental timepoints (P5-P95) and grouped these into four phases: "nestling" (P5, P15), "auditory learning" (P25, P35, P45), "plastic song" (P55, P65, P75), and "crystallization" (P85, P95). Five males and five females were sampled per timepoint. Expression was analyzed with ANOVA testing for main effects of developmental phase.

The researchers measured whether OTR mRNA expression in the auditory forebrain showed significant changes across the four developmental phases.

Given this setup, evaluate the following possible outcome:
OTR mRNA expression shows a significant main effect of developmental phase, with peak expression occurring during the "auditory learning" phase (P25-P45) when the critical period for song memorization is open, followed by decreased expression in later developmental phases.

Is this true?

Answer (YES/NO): NO